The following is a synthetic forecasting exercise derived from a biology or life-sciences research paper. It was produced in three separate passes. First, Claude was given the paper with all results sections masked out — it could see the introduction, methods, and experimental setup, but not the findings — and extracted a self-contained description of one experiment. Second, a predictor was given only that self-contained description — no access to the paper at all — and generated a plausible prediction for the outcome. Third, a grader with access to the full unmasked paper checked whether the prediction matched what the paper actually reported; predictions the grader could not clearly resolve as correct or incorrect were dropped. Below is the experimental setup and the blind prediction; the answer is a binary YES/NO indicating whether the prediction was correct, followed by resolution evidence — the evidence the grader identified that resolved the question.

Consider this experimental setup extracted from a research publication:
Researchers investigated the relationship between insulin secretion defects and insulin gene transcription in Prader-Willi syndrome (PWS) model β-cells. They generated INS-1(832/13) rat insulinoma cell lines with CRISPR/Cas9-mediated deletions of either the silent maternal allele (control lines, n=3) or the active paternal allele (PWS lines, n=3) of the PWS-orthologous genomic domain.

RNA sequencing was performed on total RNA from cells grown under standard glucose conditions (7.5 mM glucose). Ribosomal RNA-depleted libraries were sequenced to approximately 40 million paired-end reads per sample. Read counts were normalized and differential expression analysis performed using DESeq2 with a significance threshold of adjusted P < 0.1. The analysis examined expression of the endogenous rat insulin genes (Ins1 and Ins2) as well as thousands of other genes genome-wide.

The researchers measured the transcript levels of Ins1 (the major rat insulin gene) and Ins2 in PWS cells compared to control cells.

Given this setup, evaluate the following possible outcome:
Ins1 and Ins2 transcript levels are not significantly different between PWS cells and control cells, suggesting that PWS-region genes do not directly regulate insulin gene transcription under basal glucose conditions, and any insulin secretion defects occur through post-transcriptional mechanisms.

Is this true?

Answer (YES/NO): YES